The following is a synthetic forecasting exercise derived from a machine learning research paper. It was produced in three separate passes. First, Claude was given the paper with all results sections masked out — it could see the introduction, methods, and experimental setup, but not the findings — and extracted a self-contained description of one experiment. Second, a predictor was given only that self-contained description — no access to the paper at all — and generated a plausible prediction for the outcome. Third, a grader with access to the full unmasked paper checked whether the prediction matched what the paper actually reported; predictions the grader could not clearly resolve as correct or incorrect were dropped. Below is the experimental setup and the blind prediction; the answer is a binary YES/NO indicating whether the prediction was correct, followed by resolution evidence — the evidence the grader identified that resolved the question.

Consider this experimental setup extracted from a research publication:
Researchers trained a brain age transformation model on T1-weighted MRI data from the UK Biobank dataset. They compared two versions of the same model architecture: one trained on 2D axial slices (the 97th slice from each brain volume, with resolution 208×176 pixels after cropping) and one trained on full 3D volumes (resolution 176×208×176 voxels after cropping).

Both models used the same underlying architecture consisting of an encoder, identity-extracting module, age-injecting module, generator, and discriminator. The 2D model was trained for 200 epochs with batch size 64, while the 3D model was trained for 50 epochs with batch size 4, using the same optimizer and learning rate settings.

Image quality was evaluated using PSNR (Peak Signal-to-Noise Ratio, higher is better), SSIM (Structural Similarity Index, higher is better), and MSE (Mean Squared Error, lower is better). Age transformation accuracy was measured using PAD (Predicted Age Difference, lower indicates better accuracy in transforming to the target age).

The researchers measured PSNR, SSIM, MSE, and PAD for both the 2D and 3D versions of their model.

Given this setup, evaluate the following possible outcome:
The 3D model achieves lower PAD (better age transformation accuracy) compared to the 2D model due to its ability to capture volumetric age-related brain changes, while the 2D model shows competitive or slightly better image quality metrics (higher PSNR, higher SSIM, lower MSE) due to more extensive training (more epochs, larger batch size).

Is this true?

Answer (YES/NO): NO